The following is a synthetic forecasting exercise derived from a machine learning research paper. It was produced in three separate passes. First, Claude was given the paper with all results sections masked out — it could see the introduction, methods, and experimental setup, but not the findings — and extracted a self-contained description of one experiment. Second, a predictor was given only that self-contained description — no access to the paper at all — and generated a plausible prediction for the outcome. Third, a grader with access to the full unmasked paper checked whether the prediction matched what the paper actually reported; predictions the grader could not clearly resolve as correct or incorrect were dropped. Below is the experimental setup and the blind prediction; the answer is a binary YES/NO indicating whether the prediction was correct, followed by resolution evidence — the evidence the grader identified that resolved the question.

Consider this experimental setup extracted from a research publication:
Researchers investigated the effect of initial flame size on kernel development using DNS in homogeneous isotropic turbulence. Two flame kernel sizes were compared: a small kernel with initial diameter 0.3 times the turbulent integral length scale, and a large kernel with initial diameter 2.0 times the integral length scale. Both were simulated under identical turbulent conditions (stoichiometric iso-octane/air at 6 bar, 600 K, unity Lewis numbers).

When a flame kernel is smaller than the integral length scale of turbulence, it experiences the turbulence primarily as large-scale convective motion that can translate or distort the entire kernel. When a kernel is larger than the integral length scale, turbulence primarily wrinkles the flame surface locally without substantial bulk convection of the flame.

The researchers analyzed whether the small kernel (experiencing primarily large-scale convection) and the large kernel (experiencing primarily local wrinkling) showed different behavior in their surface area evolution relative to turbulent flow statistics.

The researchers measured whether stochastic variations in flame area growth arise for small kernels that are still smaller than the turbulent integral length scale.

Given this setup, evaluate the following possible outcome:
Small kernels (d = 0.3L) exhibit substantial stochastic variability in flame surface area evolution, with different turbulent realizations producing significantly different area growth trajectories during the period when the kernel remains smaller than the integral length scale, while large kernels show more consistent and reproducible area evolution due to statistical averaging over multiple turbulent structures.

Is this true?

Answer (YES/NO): YES